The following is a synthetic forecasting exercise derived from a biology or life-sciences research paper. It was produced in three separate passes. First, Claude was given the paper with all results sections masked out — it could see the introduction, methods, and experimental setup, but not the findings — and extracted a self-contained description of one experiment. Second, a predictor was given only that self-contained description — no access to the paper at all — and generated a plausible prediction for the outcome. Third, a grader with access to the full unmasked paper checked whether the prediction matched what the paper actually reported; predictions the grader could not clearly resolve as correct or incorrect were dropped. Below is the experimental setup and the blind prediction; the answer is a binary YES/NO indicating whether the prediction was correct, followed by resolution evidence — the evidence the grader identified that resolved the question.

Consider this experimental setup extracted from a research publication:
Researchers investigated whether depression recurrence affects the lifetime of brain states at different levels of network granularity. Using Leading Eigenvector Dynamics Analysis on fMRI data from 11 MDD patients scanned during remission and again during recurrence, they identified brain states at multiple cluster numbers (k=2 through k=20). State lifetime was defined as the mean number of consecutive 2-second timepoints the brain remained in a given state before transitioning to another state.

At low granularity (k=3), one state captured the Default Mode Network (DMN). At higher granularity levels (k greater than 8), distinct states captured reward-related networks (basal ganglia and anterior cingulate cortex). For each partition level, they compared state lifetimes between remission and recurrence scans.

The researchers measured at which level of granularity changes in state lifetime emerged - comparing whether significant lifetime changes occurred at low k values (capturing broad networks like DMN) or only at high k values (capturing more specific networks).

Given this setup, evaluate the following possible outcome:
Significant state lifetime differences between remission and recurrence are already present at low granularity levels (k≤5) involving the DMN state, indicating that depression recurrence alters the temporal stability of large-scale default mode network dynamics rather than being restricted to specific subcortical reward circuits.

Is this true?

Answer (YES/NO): YES